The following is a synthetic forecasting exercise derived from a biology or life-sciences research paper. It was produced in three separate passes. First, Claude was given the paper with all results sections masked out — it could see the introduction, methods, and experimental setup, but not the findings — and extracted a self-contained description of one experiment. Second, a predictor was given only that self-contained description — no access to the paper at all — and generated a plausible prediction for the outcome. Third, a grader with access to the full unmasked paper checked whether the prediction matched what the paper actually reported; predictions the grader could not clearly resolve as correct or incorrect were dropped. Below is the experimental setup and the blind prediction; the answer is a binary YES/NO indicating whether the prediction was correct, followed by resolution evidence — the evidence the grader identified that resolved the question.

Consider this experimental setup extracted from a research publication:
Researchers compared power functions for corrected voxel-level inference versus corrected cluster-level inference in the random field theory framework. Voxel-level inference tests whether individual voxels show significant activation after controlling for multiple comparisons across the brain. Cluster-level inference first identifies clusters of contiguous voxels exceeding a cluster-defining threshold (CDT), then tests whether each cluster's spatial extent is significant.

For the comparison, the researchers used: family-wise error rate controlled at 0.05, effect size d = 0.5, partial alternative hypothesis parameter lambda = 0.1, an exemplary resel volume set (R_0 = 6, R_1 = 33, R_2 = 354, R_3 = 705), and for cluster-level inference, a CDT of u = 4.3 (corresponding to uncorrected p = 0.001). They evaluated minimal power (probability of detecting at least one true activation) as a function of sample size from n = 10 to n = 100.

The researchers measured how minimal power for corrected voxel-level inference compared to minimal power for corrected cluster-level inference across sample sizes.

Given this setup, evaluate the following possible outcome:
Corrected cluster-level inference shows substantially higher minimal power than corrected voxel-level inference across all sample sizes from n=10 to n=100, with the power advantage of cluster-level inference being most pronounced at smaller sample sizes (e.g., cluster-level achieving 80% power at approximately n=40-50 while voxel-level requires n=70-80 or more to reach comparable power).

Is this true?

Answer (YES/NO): NO